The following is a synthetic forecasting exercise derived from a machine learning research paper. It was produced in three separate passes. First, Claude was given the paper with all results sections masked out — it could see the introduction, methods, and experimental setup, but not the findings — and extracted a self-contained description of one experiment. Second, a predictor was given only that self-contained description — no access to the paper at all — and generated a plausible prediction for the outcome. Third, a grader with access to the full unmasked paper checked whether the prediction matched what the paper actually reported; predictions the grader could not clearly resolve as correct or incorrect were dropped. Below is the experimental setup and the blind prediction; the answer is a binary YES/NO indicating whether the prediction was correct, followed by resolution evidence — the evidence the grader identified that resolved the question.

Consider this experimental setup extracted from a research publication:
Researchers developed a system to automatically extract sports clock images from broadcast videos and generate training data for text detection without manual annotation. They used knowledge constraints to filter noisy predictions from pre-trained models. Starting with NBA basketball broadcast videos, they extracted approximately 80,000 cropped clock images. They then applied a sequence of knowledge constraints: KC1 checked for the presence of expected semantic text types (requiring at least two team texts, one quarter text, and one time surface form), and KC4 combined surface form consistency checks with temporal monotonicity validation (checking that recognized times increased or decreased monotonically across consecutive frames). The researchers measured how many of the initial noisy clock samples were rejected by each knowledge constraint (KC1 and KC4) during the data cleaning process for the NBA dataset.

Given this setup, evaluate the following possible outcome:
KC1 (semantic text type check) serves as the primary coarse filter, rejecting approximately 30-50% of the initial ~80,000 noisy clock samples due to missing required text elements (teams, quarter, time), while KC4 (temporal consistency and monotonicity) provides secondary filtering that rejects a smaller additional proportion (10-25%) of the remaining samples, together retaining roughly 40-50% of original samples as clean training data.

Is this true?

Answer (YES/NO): NO